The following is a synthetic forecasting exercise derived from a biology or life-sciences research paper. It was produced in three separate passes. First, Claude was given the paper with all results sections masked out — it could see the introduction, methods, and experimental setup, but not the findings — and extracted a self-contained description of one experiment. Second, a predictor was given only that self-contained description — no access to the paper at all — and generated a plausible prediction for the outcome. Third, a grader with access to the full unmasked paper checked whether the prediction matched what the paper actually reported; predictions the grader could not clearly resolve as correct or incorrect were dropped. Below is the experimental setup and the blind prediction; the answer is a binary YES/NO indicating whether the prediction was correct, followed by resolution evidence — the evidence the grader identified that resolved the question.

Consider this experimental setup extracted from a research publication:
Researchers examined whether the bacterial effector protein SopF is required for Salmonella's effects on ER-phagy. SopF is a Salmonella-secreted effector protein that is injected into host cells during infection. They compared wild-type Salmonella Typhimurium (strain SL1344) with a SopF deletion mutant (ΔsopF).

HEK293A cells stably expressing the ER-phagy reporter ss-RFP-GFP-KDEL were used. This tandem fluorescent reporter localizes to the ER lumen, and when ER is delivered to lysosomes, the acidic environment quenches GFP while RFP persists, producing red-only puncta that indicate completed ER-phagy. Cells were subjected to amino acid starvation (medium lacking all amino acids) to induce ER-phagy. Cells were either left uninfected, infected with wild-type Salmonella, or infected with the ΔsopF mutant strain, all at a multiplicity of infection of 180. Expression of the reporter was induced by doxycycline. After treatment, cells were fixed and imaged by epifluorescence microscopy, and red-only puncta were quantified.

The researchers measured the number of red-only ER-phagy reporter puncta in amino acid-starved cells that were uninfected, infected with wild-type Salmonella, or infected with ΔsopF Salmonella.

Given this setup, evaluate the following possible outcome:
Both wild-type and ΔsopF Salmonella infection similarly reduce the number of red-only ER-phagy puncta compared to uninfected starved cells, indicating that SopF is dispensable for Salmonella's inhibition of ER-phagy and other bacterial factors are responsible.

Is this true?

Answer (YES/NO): NO